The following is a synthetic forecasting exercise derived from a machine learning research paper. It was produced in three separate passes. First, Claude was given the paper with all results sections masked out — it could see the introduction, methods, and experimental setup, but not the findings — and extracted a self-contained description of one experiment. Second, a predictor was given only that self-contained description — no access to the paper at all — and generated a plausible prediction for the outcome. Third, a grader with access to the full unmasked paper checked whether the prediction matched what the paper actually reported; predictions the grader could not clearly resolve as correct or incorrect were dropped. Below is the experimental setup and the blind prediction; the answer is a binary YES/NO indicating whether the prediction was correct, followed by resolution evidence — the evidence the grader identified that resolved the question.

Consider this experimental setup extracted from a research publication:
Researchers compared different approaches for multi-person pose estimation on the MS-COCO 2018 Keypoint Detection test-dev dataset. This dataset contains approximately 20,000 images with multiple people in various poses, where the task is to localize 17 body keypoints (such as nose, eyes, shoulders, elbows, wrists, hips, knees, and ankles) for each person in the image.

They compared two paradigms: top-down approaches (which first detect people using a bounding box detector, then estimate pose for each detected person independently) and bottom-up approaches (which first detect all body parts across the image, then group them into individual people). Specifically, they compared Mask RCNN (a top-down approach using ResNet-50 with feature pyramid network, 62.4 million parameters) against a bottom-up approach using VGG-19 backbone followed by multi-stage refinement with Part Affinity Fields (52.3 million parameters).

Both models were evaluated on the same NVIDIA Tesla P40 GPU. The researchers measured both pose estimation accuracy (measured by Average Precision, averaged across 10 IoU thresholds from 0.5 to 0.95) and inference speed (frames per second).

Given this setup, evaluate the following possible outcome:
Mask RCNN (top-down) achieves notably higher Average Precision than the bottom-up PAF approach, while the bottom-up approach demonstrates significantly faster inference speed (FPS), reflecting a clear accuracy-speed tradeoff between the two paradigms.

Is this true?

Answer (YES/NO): YES